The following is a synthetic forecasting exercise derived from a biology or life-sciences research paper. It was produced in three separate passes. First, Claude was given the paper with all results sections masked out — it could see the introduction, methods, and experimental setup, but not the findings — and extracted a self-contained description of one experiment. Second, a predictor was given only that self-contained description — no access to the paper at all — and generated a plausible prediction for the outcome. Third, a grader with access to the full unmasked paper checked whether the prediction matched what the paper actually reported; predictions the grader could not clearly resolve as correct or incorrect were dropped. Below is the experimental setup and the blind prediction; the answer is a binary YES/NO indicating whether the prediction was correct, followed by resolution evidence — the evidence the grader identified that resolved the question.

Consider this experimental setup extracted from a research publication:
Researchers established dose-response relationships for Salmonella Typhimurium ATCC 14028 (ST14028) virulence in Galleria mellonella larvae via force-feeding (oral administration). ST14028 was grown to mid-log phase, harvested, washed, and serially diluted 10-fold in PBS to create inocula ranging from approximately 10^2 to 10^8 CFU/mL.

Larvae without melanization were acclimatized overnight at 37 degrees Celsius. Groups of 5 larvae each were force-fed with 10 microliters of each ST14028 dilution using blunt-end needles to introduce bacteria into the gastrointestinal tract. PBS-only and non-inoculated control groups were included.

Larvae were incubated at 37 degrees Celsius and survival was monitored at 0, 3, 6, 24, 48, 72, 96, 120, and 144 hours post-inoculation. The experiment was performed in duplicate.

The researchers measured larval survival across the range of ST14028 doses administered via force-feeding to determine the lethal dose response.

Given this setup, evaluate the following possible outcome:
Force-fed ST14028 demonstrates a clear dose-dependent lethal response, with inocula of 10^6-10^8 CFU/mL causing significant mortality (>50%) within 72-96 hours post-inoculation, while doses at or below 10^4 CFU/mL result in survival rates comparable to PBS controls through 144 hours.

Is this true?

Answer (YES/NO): NO